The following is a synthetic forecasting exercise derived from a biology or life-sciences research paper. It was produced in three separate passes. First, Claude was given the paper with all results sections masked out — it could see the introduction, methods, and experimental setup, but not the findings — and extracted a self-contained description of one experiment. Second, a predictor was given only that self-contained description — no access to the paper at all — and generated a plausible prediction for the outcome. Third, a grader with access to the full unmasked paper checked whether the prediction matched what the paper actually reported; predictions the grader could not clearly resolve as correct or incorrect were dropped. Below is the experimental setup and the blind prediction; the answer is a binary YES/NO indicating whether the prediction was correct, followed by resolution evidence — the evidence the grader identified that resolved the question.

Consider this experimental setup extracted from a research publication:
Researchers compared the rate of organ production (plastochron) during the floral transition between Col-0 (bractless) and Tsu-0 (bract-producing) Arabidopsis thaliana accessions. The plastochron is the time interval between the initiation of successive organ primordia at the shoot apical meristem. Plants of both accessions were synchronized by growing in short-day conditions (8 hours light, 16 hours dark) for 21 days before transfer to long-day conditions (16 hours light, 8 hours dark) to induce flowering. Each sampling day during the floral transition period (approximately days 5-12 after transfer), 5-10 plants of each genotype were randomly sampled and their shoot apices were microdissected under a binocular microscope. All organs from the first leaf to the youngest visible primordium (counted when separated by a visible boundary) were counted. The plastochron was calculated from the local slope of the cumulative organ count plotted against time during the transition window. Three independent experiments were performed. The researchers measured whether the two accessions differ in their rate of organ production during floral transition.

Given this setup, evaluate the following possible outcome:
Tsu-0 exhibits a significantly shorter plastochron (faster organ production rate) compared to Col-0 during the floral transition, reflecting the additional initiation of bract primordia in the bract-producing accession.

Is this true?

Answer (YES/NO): NO